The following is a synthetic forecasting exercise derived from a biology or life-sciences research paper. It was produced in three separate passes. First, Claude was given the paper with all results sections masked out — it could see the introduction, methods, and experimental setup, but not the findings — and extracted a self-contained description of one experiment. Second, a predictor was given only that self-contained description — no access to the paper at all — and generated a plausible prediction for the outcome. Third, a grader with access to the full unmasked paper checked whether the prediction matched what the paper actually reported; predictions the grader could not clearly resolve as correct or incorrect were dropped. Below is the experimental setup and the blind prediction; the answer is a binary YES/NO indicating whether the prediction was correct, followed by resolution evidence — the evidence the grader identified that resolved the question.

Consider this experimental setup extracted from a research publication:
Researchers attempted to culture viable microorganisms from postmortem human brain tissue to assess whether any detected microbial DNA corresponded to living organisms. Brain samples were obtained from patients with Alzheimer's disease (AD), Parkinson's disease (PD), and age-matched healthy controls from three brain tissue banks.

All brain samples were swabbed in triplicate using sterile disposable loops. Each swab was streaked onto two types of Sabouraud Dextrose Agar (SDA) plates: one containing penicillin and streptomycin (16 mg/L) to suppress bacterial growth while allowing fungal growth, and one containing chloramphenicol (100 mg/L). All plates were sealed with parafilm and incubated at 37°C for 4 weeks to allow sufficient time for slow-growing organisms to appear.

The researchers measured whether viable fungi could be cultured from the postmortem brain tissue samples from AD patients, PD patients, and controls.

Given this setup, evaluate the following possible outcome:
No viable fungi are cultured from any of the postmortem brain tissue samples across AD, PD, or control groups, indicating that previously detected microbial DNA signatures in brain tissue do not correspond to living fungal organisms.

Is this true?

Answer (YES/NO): YES